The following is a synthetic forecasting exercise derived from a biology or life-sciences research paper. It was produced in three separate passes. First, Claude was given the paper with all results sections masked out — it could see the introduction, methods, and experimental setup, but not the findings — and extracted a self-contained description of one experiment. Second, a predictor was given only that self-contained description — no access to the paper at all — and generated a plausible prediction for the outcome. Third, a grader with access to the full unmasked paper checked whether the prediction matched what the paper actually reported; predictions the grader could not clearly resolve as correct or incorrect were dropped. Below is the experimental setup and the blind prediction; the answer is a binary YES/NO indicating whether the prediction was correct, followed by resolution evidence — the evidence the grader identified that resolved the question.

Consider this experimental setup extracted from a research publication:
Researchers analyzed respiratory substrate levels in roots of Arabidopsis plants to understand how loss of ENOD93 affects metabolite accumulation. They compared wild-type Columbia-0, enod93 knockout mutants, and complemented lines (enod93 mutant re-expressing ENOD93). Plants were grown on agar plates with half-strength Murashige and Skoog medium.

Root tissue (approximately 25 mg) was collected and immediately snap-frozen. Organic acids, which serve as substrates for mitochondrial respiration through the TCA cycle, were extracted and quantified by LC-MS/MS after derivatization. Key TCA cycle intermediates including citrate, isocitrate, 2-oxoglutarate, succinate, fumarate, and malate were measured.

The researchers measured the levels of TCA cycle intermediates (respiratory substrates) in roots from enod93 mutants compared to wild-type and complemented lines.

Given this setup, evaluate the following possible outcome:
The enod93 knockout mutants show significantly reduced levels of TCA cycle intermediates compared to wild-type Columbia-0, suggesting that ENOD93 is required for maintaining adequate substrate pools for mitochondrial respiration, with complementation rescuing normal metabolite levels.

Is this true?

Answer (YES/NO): NO